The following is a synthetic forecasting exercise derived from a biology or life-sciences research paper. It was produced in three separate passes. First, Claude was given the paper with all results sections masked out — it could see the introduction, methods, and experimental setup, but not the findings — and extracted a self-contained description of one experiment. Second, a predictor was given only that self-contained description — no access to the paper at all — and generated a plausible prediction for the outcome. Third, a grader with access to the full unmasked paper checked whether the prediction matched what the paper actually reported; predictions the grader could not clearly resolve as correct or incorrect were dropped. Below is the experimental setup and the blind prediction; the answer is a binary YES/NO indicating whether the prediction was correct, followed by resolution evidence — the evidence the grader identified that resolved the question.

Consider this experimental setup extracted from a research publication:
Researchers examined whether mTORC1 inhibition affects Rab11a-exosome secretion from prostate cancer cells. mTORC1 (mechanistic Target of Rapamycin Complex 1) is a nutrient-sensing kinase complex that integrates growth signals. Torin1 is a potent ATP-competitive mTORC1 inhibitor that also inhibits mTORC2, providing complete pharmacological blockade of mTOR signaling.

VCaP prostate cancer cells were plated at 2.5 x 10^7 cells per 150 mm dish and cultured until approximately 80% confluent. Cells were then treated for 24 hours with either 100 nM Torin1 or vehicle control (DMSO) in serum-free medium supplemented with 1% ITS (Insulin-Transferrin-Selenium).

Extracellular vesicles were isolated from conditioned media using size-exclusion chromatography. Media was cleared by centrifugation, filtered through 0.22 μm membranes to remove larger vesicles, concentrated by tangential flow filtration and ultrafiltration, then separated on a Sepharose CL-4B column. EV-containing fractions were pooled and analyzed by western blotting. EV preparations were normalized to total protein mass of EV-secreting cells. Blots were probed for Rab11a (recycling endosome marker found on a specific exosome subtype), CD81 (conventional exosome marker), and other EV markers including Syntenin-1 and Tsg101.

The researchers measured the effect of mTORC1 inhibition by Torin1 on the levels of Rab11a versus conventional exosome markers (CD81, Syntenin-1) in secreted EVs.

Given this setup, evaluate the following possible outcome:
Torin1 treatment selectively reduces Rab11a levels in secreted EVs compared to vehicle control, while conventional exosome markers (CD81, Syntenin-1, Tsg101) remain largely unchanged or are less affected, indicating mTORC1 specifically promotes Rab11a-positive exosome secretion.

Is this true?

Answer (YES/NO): NO